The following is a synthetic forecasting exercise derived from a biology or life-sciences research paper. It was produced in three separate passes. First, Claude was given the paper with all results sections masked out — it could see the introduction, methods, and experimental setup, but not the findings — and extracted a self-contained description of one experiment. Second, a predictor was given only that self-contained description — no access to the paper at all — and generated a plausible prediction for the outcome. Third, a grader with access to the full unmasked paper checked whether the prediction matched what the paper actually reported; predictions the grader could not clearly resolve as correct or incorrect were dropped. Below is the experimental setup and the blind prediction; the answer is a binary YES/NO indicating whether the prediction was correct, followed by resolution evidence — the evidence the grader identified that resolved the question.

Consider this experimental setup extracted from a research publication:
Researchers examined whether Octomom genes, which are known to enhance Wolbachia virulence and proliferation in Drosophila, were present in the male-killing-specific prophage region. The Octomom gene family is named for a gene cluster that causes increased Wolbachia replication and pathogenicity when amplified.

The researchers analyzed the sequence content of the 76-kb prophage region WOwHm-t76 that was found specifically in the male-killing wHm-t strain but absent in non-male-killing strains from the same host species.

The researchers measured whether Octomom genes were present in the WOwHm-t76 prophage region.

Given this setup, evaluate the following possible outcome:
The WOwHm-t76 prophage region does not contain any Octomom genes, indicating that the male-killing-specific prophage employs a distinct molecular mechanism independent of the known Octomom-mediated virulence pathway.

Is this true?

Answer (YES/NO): NO